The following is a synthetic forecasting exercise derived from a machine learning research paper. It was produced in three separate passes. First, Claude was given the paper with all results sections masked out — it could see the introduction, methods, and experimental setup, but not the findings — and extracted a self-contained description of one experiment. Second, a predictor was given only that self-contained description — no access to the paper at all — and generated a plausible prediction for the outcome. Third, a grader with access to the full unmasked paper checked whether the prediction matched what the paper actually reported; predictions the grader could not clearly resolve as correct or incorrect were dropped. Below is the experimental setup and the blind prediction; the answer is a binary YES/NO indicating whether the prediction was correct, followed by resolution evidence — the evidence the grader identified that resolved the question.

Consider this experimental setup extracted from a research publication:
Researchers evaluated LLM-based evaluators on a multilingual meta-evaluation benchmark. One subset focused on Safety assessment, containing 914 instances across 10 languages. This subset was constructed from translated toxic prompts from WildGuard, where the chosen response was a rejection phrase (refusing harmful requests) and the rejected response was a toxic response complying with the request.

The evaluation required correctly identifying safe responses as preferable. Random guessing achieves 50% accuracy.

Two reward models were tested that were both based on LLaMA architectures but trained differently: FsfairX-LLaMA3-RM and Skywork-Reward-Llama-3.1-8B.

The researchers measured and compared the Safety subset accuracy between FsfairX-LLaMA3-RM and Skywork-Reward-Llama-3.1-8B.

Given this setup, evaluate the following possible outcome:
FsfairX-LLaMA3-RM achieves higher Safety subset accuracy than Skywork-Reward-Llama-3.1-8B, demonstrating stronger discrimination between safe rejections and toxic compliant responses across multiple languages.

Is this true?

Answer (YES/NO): NO